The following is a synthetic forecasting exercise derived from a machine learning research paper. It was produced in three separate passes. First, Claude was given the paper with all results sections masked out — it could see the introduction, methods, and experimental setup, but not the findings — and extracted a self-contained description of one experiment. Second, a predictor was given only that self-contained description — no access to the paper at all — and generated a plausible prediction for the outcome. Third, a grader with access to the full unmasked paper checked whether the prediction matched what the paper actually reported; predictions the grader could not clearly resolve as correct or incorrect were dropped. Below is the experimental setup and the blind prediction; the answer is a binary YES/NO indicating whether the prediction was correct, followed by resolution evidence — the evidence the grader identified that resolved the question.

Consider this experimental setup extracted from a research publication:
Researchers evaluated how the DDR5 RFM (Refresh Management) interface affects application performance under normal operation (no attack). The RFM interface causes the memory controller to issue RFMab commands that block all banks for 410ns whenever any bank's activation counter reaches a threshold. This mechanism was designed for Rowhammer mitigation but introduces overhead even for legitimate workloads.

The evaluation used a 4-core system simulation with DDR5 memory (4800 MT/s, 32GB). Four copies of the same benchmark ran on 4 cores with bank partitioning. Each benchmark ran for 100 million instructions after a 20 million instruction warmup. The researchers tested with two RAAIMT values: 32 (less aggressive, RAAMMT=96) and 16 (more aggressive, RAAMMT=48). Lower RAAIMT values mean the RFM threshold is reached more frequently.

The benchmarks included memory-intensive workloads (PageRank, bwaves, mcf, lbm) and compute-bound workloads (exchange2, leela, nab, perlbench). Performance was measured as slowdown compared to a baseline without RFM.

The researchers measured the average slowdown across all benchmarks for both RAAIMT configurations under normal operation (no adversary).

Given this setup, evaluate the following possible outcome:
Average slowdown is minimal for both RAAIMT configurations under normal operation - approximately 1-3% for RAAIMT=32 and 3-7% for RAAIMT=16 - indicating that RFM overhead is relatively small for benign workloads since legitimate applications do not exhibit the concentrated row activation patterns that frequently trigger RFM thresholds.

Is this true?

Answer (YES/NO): NO